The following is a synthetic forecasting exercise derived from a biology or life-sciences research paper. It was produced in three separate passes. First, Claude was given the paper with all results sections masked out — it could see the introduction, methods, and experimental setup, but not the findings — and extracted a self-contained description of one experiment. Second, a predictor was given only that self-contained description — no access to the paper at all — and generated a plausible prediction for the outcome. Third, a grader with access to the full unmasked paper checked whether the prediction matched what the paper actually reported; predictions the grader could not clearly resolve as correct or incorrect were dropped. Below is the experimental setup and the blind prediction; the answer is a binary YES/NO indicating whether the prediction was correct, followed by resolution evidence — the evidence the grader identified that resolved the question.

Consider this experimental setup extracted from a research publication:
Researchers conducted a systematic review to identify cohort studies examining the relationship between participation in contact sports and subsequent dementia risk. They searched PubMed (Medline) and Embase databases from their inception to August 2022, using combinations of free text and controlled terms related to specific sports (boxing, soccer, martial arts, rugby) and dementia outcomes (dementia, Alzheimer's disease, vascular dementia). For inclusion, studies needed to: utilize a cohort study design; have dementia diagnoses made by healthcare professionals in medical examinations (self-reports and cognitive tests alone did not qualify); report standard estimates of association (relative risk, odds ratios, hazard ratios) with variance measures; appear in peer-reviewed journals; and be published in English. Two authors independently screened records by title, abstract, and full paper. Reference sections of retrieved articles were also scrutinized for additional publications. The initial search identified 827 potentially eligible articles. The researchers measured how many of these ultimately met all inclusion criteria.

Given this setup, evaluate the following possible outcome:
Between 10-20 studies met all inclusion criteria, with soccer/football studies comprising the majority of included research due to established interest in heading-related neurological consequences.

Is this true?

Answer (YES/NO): NO